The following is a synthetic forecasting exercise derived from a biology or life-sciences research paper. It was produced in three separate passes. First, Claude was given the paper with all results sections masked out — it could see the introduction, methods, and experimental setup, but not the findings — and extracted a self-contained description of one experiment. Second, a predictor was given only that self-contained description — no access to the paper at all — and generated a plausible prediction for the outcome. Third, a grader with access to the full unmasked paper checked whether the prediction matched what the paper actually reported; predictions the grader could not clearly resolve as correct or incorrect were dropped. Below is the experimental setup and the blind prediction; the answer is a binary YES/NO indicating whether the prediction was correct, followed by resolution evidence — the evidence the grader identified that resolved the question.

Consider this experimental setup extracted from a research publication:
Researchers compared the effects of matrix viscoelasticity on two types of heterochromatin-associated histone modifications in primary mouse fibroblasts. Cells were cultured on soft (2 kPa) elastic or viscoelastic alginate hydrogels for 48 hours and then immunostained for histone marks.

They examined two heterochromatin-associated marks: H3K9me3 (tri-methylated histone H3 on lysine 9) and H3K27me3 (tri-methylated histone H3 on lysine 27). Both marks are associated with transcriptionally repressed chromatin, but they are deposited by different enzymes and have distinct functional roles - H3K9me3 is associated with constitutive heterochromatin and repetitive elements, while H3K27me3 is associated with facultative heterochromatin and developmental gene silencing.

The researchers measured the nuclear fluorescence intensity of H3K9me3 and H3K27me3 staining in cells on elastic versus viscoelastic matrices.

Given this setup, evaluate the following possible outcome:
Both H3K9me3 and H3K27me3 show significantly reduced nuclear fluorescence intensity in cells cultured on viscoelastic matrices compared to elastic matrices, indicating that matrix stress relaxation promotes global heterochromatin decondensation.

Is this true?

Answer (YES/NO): NO